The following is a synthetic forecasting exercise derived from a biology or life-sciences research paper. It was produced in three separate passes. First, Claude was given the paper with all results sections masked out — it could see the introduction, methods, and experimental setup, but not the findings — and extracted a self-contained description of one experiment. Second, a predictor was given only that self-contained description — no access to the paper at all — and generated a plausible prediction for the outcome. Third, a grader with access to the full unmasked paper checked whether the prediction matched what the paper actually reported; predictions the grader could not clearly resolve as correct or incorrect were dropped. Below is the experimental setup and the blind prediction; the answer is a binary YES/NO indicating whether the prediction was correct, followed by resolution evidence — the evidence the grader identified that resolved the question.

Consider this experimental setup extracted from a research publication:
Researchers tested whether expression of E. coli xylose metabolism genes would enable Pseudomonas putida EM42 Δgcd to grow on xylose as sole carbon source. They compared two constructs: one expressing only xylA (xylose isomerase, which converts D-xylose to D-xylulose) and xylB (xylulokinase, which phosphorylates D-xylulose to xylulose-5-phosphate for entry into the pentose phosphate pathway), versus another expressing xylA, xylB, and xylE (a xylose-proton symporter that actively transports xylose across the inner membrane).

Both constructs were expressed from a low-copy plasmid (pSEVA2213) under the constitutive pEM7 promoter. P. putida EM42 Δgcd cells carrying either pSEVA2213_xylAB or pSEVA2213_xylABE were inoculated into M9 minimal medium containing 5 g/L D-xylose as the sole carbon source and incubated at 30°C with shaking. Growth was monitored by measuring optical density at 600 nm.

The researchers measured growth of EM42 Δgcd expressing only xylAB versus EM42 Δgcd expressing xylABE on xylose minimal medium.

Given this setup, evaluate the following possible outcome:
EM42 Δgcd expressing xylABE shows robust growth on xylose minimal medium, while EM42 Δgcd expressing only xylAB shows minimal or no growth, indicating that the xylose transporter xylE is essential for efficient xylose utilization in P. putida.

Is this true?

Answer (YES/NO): YES